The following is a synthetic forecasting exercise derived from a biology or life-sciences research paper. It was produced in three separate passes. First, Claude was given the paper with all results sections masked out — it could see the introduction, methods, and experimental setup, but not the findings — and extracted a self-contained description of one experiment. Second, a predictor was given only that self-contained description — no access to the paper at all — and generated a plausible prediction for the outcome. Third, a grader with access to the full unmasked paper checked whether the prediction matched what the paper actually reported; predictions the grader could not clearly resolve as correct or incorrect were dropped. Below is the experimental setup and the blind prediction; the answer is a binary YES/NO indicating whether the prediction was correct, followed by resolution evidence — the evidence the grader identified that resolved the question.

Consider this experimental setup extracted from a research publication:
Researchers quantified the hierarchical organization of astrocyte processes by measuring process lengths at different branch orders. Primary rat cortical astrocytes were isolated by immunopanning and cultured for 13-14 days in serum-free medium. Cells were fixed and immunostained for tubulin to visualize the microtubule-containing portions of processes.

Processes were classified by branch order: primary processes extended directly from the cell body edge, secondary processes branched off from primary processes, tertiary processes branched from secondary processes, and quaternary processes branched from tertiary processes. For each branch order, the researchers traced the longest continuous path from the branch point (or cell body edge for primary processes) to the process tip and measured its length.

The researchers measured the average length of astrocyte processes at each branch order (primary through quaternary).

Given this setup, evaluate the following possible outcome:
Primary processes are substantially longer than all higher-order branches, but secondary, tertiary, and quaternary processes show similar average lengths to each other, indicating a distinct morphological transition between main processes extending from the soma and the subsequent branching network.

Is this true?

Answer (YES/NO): NO